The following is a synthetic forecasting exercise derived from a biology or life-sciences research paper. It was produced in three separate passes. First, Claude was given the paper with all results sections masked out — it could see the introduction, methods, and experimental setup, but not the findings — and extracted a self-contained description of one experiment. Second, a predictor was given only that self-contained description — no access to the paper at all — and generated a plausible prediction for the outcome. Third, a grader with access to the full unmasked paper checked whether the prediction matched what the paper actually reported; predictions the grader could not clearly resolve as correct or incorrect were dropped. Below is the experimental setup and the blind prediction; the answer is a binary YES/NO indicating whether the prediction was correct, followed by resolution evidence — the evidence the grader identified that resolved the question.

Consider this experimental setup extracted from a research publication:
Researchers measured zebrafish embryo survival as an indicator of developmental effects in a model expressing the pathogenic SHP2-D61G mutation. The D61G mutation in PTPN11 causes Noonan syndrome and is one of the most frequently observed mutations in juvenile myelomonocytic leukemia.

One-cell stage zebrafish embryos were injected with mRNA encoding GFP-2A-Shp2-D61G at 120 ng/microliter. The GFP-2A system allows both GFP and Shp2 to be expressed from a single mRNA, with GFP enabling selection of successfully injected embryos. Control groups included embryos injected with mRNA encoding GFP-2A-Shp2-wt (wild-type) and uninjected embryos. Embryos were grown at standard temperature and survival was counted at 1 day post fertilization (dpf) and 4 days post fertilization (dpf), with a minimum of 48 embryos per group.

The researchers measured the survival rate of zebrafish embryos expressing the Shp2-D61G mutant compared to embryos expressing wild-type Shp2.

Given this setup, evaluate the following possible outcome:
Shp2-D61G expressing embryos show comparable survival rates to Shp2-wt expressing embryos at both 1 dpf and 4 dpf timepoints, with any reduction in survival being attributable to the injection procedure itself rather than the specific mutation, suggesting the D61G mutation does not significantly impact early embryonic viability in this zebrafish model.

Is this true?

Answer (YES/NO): NO